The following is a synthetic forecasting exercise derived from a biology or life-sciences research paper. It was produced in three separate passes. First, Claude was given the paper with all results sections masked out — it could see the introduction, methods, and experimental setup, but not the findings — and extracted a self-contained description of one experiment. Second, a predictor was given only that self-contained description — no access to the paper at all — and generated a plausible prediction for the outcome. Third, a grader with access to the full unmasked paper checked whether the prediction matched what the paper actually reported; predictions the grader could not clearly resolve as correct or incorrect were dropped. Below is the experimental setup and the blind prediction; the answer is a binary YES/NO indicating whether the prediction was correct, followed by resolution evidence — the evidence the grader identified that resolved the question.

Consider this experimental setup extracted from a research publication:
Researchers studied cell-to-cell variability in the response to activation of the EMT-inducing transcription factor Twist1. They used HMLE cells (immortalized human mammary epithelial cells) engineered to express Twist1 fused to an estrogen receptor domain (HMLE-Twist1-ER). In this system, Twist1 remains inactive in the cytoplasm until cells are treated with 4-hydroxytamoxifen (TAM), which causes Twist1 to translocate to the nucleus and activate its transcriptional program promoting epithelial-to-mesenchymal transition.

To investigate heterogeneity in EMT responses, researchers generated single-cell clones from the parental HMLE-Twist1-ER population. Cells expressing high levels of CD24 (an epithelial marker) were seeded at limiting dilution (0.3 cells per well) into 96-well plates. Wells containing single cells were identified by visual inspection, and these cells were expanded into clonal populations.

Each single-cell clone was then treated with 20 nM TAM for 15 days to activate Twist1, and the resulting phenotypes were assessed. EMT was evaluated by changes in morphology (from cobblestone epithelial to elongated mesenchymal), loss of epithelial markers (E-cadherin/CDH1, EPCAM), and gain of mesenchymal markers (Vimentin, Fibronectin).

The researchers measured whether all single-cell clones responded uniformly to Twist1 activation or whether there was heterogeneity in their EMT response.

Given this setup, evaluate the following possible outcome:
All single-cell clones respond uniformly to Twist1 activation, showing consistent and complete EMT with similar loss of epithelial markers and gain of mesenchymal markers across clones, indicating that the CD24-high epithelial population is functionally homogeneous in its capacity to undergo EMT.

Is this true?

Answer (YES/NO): NO